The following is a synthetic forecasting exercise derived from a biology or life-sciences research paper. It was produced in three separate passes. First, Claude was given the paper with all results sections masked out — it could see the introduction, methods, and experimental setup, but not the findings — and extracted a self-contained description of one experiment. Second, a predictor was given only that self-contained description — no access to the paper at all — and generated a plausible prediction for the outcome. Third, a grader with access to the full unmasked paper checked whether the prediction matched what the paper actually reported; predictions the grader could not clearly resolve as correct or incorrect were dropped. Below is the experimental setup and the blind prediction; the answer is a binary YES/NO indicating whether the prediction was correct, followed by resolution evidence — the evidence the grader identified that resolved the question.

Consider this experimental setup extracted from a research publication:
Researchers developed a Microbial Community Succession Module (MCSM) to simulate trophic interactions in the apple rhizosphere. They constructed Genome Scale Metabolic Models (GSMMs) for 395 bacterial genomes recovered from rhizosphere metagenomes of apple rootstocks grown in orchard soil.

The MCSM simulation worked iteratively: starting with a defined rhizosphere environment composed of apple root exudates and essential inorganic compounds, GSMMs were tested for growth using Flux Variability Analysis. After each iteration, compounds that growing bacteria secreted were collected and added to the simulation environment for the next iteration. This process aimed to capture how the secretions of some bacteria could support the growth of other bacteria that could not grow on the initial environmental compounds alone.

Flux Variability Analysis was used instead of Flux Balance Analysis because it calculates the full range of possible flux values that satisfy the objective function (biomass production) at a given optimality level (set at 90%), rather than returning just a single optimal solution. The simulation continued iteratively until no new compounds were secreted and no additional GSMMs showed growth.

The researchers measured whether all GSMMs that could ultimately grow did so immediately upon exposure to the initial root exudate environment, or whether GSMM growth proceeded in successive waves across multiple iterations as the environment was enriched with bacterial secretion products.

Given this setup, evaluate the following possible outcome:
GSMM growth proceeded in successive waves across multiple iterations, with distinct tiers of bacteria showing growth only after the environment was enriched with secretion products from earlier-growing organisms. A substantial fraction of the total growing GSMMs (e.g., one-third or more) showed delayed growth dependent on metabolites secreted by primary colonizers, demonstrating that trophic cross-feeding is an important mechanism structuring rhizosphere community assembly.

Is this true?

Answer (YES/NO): YES